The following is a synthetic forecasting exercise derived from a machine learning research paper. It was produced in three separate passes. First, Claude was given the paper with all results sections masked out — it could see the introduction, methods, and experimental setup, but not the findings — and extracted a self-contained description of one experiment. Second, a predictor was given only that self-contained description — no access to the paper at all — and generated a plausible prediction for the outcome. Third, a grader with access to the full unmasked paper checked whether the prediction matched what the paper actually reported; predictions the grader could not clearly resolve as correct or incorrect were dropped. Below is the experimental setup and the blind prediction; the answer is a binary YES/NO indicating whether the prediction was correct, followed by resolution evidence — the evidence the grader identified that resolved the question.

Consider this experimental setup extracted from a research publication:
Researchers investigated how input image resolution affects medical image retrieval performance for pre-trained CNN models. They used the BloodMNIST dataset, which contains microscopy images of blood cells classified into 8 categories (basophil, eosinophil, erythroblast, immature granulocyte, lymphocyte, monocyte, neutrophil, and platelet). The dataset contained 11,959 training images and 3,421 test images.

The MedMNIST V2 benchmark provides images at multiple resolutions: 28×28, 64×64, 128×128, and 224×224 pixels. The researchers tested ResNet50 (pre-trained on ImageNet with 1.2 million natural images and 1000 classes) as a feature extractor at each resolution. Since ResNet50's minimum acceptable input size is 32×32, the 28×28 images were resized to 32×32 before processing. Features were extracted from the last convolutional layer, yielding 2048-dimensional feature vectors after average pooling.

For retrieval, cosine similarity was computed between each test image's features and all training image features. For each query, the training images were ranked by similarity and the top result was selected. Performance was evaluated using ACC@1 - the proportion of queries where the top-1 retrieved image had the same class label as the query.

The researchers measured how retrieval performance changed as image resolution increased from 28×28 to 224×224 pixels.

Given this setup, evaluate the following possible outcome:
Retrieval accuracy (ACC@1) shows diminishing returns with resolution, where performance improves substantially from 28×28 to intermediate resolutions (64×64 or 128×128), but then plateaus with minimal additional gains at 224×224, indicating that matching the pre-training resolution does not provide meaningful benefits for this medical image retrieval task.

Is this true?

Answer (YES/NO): NO